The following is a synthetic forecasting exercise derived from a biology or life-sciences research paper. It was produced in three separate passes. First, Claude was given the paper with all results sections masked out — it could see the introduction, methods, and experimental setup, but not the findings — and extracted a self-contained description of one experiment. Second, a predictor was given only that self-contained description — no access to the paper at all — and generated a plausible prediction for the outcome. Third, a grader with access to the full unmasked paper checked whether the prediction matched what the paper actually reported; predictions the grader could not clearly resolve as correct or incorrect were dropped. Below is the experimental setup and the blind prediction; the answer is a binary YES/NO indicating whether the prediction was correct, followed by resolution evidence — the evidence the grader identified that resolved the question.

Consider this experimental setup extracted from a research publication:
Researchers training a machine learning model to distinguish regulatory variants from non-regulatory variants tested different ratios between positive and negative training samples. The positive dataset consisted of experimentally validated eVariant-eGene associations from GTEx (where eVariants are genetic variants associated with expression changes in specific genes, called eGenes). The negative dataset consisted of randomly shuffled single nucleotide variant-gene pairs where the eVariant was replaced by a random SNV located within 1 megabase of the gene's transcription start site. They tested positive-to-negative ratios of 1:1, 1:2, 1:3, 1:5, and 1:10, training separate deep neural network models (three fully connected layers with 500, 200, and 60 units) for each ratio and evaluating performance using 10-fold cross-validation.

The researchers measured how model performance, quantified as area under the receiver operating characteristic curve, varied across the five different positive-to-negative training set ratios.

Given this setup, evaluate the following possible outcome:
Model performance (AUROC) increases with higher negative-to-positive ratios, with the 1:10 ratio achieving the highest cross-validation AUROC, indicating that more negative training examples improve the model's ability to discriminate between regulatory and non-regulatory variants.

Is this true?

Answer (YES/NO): NO